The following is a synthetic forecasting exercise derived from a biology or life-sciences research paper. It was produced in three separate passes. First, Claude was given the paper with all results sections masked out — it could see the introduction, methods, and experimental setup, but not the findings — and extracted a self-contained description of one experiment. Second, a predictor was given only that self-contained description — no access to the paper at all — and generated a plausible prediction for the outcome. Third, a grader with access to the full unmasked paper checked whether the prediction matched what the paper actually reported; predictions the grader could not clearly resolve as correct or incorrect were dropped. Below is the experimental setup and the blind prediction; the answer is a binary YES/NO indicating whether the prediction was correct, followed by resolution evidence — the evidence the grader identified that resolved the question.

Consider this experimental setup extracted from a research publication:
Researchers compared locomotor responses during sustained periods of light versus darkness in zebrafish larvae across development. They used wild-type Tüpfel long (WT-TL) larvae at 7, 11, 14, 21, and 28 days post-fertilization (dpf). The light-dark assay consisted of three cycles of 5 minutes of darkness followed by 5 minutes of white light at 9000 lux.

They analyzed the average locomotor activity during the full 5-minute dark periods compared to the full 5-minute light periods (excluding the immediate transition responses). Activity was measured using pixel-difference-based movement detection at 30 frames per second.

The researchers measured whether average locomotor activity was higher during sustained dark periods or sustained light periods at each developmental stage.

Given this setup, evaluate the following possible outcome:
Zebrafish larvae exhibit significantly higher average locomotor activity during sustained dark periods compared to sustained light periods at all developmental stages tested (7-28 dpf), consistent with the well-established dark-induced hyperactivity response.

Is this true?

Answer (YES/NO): NO